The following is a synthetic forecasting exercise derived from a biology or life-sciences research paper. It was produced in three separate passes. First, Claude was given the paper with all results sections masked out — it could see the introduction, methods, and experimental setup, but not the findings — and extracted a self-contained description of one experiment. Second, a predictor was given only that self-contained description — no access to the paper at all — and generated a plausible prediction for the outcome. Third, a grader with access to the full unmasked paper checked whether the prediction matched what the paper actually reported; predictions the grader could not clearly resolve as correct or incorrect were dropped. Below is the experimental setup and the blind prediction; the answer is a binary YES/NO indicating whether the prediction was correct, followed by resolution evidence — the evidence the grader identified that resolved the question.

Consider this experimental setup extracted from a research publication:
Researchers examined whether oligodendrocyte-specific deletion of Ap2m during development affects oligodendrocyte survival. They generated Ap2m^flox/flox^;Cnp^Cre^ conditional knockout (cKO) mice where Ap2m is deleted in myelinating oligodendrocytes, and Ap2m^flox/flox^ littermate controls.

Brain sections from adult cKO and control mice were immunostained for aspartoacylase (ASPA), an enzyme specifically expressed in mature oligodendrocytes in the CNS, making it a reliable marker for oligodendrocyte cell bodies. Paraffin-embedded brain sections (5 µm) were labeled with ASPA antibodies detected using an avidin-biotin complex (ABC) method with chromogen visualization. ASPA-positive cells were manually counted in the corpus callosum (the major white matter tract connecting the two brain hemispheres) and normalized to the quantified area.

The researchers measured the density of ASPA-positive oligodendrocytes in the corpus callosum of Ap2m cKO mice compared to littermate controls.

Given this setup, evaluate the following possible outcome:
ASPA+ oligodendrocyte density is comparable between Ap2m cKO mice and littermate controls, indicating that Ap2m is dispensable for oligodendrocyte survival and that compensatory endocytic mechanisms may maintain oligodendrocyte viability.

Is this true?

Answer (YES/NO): YES